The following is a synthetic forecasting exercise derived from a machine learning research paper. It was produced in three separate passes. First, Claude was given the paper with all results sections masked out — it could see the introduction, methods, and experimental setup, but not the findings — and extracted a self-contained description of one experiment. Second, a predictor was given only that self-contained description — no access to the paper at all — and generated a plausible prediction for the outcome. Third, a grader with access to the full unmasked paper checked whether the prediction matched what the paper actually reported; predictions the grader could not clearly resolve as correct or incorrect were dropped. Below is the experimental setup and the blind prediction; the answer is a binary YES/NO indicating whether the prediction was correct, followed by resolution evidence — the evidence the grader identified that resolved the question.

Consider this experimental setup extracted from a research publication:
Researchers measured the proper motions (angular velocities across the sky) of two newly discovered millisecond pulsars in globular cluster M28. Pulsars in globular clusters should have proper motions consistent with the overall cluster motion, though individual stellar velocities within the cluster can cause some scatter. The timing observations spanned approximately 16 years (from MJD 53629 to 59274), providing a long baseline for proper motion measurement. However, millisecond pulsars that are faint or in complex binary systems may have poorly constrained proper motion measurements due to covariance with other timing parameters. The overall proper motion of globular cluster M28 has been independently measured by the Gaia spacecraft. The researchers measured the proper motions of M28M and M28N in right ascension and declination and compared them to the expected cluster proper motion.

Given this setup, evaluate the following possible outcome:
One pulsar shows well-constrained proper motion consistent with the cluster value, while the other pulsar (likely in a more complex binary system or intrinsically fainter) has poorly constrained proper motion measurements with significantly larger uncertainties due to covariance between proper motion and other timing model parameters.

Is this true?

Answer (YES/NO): NO